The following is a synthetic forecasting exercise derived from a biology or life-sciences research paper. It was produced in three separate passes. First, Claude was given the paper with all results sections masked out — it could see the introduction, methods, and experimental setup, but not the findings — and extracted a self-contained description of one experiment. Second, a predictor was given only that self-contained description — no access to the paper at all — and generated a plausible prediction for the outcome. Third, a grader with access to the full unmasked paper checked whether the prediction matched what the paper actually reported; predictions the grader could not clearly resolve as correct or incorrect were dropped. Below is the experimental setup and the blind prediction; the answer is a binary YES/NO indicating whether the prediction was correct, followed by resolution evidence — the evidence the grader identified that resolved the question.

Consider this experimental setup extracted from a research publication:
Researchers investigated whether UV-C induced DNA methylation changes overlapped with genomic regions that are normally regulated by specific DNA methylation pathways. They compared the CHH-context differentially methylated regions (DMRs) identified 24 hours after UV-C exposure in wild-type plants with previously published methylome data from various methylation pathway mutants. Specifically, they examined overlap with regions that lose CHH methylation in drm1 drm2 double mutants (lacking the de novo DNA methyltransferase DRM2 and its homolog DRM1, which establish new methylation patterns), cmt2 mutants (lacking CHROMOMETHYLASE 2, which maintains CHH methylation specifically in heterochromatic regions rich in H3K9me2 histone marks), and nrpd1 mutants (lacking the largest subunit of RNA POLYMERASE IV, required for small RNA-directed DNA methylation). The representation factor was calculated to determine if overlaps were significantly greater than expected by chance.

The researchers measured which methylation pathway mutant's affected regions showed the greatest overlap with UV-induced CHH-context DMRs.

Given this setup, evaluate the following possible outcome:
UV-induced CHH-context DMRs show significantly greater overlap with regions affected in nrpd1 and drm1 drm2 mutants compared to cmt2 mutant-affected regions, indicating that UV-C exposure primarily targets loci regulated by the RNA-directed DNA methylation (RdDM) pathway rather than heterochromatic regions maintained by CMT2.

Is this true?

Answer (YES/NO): NO